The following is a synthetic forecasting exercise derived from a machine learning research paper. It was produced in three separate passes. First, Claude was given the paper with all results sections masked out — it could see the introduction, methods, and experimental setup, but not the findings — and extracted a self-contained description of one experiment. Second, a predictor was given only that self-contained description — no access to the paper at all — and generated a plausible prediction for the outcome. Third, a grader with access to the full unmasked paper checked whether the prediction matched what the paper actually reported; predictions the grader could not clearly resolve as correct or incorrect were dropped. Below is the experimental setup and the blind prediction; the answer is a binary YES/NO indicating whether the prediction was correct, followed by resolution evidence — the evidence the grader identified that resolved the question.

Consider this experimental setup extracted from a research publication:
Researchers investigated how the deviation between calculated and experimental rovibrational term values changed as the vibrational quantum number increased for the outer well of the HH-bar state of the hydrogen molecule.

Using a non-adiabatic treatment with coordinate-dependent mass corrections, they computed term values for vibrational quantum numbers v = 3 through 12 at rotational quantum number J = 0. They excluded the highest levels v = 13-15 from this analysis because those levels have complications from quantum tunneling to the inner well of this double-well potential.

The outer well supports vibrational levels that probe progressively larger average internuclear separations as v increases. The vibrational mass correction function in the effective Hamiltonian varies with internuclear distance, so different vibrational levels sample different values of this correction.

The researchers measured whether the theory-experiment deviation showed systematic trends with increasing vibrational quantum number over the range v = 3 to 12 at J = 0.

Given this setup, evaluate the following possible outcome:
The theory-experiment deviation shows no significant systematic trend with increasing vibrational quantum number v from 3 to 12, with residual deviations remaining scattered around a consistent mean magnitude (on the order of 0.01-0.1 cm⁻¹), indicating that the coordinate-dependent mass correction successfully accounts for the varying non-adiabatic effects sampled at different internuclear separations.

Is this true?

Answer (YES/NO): NO